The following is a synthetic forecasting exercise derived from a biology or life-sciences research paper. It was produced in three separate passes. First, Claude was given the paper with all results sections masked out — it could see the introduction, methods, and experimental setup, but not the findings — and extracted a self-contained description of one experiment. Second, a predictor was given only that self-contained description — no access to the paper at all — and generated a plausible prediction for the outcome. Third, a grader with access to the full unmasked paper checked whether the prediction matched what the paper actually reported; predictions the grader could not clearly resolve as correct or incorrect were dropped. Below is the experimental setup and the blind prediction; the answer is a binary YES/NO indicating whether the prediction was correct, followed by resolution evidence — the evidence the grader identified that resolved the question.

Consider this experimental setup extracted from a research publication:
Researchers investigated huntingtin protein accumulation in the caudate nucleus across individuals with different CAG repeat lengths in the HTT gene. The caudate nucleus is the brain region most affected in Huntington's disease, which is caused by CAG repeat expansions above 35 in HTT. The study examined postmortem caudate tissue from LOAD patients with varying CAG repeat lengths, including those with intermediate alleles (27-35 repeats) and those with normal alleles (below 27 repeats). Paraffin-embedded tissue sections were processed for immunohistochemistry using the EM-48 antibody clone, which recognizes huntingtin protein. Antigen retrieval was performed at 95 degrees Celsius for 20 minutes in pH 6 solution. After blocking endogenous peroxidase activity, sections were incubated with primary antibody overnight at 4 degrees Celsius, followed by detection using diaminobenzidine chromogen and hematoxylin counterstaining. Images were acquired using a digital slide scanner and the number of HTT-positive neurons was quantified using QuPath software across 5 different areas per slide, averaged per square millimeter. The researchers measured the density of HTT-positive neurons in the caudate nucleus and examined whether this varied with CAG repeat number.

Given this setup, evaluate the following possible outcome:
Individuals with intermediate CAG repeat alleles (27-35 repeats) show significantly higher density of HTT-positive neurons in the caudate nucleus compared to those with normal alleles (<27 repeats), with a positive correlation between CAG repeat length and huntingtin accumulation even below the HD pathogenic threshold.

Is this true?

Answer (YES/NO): YES